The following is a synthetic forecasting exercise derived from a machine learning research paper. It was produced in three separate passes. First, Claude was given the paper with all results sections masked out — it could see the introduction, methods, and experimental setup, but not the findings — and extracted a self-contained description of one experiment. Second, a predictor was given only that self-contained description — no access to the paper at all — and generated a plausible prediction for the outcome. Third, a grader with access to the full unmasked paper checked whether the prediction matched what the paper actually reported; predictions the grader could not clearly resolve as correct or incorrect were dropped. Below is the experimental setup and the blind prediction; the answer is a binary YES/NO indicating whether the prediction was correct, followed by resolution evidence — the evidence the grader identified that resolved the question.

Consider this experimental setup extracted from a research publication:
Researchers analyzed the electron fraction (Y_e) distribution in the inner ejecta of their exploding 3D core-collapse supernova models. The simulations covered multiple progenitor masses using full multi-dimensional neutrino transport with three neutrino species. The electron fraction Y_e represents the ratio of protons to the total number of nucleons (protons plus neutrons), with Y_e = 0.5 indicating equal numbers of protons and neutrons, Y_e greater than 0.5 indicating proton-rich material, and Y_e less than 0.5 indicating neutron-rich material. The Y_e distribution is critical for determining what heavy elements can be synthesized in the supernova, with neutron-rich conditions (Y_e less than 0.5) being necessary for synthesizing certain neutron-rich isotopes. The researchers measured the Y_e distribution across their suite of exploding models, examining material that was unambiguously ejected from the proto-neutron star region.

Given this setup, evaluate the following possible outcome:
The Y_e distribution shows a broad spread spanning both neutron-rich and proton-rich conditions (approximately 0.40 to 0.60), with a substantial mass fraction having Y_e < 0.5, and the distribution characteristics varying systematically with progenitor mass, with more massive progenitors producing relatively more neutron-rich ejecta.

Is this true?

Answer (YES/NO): NO